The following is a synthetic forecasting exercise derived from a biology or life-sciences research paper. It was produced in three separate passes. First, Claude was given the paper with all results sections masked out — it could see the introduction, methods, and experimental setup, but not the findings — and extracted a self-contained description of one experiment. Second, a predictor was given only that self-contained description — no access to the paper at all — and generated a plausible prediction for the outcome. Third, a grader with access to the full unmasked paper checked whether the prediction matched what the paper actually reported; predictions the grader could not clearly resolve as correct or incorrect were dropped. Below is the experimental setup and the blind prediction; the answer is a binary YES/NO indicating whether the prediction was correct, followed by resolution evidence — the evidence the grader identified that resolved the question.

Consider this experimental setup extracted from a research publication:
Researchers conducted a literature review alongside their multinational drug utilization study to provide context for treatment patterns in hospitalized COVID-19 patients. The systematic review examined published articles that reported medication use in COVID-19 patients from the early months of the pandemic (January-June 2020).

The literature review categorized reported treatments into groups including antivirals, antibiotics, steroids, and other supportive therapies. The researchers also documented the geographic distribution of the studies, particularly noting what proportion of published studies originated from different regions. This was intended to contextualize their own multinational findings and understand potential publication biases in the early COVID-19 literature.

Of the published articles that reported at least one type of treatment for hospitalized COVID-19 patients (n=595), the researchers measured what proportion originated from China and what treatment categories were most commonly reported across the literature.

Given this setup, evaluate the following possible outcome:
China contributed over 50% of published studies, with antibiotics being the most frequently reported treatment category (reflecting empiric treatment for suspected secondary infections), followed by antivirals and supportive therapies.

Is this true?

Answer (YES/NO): NO